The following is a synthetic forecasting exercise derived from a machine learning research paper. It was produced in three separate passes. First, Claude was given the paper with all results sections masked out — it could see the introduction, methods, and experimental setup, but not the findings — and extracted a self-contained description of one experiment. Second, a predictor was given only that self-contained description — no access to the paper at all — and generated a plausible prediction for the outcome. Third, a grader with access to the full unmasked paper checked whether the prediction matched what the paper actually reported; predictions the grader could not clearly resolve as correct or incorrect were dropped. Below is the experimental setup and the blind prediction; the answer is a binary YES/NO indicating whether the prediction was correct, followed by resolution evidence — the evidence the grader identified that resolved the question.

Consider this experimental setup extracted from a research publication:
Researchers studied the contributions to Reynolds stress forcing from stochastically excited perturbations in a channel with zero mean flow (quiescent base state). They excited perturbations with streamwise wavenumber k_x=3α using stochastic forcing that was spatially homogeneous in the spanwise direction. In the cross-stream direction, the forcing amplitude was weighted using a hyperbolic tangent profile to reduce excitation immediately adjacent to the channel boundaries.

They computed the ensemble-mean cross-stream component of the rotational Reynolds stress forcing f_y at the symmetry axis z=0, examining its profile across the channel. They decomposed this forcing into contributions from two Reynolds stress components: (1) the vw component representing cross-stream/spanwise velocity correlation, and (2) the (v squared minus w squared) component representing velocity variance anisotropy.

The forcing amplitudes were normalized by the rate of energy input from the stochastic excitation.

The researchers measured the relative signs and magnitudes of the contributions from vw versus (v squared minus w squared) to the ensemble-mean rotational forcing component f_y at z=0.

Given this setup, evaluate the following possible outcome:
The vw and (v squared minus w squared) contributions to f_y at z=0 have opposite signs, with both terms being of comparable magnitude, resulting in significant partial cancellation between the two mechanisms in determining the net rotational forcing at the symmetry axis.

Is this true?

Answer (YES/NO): NO